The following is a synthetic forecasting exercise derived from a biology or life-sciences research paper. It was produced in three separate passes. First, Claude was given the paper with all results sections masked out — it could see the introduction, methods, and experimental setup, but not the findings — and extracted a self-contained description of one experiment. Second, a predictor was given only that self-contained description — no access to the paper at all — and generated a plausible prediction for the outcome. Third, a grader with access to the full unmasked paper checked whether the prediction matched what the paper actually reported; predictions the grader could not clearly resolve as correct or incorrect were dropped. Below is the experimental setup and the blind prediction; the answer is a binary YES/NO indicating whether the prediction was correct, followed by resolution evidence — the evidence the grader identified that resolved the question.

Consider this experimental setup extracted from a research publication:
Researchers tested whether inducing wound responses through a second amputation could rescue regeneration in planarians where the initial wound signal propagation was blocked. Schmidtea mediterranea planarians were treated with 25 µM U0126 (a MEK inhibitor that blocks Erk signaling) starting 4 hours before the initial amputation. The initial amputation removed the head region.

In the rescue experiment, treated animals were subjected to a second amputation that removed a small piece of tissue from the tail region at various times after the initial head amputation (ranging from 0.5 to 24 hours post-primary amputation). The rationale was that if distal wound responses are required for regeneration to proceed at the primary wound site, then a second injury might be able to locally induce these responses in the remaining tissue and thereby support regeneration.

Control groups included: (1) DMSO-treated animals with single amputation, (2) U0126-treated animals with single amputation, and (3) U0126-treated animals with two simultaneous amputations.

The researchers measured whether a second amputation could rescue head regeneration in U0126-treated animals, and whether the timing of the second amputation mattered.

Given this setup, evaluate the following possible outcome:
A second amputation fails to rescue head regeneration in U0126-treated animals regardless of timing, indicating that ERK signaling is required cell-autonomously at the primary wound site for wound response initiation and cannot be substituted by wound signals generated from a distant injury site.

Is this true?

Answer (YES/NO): NO